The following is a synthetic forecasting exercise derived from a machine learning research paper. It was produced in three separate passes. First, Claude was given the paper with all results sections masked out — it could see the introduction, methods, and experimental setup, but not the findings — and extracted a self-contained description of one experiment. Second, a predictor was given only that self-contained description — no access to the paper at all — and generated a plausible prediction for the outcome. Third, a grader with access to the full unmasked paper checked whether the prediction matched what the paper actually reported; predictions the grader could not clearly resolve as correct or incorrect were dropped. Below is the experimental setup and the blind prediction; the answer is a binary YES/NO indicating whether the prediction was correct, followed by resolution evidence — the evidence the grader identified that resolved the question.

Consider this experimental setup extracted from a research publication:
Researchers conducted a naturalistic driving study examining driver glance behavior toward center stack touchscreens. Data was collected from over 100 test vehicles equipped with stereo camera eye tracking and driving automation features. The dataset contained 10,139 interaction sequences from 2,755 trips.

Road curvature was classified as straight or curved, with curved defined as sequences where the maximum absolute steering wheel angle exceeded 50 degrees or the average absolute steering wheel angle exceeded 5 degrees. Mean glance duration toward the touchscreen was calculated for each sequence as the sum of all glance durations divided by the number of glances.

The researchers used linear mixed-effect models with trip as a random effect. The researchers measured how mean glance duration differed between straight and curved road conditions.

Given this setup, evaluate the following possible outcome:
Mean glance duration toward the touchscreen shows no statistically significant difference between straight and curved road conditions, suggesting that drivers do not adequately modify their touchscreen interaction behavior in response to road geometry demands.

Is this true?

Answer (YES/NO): NO